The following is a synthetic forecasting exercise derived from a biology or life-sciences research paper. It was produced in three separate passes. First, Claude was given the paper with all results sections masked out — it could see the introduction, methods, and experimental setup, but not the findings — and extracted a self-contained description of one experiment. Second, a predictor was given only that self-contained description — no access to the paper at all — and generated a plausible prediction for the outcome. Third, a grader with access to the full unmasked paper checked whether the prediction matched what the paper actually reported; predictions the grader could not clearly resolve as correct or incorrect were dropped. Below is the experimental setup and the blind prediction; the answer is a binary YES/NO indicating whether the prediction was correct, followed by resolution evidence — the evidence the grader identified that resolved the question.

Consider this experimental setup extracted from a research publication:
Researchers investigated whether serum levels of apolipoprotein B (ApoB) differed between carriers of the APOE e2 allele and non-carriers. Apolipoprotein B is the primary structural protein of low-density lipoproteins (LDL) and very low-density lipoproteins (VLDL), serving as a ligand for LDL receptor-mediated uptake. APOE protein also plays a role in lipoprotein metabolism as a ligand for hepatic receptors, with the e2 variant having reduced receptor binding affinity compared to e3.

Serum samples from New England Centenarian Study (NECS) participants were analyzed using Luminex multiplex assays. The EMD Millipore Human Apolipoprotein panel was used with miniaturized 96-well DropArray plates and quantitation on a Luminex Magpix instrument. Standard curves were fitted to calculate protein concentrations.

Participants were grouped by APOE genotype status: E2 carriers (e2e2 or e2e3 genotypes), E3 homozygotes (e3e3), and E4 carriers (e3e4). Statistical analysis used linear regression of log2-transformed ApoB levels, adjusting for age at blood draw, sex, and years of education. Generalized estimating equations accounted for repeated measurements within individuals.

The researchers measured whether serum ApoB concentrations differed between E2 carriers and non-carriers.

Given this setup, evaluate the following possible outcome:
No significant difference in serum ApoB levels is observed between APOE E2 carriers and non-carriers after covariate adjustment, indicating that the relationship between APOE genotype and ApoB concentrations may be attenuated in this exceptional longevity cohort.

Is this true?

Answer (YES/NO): YES